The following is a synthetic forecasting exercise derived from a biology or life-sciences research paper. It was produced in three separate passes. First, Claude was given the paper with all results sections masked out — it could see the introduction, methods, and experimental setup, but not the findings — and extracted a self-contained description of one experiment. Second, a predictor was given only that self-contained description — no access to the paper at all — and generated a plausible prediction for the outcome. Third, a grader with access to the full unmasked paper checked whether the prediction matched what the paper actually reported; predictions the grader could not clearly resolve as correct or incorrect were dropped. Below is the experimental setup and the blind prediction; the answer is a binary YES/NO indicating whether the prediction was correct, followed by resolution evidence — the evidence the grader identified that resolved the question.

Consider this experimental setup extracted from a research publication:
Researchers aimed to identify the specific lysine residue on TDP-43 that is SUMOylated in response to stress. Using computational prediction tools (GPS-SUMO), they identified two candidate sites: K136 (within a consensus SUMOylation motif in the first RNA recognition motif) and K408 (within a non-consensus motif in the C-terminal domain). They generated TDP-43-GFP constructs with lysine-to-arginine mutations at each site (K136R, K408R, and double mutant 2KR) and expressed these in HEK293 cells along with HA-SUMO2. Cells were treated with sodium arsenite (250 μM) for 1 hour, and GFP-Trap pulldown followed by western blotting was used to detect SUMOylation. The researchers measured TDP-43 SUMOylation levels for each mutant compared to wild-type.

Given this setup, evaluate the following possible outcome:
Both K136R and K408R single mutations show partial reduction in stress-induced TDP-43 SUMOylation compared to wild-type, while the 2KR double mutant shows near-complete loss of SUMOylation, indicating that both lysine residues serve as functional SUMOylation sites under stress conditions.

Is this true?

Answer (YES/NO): NO